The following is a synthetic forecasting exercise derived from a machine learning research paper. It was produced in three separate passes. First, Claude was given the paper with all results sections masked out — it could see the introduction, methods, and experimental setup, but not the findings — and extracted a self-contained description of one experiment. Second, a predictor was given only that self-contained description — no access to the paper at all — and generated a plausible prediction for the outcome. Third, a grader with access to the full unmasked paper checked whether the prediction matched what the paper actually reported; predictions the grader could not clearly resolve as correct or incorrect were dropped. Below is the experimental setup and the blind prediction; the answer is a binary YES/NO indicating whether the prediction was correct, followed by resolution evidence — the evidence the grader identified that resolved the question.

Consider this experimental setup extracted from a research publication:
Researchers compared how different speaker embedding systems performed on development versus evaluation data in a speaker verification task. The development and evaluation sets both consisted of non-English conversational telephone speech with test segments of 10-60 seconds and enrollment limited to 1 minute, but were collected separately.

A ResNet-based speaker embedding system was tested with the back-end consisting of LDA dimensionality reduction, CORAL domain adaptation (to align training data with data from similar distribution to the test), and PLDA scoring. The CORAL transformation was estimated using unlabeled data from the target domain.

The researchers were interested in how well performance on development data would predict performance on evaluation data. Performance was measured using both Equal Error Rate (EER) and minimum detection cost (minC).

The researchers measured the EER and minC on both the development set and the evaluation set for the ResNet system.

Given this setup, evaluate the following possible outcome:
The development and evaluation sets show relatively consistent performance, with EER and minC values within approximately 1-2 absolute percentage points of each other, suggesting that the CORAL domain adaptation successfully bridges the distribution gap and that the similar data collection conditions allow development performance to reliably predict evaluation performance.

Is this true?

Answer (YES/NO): YES